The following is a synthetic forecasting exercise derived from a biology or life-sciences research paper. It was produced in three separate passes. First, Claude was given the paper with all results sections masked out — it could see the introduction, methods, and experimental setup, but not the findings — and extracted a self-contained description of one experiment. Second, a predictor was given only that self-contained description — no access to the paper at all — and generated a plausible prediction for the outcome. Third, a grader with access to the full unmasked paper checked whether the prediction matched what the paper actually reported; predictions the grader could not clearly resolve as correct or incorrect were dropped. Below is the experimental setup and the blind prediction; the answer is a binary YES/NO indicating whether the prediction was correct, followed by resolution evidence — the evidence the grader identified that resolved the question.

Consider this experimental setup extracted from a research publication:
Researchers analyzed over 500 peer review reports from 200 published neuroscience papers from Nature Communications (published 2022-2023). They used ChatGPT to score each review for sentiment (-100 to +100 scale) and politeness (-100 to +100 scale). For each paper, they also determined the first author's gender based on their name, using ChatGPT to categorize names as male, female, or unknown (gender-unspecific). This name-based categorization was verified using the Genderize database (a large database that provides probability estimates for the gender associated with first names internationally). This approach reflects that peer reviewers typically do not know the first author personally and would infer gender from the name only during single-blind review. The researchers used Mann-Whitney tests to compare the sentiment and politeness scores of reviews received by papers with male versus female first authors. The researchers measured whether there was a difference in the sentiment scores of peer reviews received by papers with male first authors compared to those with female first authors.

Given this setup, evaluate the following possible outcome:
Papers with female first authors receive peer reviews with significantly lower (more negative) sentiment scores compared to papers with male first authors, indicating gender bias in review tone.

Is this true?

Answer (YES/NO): NO